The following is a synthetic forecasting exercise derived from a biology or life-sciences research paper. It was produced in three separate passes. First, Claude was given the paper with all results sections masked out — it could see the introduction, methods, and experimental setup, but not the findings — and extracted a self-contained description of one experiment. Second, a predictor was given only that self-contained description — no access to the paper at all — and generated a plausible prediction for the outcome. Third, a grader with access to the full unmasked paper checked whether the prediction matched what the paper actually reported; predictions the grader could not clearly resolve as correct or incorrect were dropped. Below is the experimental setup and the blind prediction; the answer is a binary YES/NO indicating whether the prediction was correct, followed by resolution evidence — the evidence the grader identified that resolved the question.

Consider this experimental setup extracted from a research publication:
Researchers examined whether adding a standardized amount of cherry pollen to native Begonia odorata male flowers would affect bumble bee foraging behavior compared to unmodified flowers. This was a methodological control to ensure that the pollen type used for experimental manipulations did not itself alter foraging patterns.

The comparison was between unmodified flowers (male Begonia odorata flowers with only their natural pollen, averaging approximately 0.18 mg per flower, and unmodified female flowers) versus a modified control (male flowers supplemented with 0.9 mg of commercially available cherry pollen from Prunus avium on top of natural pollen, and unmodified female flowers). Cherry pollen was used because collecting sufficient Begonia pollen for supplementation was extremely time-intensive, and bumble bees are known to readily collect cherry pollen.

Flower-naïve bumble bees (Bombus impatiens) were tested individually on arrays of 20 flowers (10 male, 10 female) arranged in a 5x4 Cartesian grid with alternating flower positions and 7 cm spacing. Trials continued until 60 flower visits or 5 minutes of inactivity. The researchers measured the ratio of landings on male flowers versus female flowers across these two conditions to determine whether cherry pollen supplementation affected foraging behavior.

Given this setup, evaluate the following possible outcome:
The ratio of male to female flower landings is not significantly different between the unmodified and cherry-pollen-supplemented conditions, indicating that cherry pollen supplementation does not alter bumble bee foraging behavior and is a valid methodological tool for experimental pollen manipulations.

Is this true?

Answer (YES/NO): NO